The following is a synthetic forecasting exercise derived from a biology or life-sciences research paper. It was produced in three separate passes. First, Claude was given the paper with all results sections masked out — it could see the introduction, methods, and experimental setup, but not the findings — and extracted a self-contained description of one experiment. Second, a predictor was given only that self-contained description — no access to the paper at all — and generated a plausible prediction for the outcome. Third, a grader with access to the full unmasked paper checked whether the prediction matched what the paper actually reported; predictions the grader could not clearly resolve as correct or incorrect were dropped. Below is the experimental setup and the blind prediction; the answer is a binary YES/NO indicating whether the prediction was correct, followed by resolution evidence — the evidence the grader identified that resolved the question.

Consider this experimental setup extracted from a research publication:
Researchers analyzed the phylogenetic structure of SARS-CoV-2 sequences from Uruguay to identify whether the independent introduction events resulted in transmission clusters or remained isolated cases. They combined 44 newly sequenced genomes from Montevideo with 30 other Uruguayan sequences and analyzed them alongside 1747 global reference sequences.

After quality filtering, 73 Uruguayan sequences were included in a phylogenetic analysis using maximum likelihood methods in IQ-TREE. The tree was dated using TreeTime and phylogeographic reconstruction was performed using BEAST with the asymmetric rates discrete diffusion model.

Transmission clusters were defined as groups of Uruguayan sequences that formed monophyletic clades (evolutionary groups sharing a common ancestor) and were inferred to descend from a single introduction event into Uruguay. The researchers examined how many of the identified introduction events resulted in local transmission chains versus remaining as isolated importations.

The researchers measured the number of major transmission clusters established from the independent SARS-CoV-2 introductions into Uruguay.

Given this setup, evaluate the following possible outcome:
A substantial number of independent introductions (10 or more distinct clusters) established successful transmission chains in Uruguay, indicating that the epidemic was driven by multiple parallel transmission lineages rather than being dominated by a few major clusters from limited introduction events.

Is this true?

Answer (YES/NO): NO